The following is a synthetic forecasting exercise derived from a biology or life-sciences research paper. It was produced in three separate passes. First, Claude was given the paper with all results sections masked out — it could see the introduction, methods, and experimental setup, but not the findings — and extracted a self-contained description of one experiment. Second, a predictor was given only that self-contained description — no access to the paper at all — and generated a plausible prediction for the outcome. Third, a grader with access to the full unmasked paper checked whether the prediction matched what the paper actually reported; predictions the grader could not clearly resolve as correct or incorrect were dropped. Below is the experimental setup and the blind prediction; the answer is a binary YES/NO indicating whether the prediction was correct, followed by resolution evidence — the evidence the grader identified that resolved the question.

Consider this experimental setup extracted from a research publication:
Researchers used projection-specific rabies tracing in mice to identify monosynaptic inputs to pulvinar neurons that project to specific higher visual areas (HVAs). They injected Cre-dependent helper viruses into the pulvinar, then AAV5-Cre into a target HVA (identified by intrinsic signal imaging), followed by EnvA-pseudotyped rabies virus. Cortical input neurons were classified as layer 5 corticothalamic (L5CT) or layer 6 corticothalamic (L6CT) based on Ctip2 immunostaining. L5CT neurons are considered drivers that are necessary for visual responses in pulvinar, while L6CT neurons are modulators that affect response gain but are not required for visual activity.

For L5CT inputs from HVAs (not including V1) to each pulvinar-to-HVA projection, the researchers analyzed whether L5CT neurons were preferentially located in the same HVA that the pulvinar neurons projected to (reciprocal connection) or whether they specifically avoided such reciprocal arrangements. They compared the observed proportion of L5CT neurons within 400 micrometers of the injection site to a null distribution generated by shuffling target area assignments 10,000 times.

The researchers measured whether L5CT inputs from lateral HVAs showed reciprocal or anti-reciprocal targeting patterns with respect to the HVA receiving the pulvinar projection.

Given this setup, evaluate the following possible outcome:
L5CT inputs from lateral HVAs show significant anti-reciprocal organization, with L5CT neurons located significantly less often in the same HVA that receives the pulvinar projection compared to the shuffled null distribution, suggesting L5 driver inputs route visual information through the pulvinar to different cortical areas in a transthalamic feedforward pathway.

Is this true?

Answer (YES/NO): YES